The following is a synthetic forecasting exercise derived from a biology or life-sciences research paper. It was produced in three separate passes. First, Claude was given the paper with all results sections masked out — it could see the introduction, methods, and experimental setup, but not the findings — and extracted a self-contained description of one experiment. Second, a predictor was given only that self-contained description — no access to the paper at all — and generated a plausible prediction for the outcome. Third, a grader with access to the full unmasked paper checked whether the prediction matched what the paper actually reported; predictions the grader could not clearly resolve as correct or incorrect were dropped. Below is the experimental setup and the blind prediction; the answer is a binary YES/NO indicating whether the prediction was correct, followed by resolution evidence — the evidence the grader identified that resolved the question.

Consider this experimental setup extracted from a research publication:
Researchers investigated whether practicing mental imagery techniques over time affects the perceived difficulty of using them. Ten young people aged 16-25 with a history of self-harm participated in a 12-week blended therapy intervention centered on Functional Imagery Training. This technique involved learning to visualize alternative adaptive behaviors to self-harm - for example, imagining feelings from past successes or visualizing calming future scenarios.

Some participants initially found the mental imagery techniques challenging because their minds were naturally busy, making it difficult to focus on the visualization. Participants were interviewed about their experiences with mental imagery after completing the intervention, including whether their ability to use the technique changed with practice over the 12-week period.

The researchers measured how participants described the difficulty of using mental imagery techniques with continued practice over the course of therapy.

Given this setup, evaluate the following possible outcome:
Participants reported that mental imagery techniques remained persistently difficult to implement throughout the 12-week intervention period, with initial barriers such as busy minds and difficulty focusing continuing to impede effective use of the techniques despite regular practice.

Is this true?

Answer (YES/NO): NO